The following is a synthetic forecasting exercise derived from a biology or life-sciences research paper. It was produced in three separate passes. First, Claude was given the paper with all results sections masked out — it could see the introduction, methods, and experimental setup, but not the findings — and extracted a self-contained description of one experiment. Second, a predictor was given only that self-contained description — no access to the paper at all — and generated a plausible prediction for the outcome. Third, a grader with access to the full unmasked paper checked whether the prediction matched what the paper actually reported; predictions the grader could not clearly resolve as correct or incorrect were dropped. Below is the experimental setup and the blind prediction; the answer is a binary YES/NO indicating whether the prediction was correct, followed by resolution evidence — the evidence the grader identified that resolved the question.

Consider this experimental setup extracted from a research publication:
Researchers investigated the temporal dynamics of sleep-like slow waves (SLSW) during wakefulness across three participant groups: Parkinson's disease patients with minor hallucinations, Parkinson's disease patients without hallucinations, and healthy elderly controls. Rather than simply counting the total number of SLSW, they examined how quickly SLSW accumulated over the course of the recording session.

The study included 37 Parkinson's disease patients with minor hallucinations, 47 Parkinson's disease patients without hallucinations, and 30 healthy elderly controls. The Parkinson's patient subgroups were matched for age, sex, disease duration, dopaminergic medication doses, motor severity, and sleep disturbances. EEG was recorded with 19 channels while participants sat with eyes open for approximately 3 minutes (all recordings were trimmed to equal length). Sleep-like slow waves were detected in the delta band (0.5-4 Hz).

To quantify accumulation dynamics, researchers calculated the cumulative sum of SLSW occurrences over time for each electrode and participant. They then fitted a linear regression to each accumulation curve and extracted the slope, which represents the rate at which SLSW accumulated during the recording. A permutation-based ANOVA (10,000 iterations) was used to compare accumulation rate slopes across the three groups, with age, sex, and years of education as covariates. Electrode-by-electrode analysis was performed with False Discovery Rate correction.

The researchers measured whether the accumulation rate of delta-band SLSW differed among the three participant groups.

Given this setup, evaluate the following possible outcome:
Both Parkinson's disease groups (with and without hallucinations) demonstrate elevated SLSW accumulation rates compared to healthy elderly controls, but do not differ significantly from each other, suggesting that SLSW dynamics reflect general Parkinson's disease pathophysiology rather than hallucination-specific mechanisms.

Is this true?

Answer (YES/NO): NO